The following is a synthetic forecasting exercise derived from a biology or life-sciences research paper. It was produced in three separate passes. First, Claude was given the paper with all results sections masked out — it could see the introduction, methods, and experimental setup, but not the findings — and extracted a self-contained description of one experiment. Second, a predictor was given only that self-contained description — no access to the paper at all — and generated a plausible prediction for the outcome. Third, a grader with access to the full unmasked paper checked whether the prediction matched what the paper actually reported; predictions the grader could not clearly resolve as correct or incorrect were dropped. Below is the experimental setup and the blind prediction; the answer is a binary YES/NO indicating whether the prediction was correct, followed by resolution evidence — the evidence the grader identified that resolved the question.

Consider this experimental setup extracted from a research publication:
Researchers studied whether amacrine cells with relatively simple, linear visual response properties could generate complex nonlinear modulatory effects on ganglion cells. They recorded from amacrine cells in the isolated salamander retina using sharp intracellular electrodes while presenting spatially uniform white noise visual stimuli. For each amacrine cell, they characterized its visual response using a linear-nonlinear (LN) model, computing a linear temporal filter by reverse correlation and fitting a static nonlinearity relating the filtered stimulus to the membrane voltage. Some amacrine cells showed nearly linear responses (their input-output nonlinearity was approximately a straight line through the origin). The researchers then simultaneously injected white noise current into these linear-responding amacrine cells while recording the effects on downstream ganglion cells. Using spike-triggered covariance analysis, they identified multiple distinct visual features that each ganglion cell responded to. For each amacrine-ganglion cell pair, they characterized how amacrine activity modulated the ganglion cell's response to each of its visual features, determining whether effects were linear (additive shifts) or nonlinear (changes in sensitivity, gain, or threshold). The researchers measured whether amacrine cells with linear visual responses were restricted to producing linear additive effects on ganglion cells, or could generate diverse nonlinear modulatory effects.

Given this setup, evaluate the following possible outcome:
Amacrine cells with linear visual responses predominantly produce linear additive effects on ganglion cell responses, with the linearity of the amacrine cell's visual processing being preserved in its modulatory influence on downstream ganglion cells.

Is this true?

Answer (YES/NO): NO